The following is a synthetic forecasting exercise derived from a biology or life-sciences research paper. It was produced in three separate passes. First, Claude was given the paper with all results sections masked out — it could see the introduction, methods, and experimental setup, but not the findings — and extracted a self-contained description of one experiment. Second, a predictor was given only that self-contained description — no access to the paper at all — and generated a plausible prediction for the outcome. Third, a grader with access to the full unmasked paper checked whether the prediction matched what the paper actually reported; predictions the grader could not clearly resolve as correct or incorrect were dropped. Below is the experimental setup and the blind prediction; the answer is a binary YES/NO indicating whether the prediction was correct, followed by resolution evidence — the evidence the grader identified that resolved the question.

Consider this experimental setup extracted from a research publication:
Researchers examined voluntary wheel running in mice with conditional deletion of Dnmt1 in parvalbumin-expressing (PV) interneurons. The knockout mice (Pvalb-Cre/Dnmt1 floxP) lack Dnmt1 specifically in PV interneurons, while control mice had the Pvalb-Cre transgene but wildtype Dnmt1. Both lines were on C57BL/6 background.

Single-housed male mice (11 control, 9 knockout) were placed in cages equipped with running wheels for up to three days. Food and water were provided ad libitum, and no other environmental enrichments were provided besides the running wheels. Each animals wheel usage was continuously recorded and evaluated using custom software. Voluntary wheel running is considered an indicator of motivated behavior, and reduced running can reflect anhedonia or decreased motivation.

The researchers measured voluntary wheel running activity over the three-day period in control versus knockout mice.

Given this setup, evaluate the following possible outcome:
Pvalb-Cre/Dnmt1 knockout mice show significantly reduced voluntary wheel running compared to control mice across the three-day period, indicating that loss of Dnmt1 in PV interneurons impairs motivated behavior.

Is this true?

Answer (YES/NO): YES